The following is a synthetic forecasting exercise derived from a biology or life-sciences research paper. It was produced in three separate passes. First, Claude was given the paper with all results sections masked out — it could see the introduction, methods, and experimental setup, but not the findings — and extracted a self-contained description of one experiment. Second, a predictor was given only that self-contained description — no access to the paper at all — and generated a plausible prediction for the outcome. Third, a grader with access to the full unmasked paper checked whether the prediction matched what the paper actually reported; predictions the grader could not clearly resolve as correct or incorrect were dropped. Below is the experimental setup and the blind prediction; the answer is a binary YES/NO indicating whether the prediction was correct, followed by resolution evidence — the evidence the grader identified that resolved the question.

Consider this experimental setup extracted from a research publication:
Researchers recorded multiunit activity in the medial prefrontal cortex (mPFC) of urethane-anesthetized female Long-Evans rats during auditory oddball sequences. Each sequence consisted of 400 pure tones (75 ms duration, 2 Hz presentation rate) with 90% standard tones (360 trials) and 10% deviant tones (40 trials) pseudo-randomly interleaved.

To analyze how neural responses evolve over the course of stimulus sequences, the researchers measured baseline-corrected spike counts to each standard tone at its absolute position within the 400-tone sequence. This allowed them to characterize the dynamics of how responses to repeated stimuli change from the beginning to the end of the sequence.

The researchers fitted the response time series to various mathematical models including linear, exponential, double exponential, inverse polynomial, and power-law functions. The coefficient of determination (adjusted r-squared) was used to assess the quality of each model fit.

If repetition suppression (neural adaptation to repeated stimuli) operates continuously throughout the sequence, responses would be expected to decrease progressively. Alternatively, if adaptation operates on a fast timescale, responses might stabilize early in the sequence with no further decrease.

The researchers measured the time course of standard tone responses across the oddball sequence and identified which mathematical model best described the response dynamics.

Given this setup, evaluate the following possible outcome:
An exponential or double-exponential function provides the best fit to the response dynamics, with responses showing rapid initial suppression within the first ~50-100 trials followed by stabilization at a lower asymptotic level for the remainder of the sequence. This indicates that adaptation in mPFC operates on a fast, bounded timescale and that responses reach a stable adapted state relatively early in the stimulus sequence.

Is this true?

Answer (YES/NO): NO